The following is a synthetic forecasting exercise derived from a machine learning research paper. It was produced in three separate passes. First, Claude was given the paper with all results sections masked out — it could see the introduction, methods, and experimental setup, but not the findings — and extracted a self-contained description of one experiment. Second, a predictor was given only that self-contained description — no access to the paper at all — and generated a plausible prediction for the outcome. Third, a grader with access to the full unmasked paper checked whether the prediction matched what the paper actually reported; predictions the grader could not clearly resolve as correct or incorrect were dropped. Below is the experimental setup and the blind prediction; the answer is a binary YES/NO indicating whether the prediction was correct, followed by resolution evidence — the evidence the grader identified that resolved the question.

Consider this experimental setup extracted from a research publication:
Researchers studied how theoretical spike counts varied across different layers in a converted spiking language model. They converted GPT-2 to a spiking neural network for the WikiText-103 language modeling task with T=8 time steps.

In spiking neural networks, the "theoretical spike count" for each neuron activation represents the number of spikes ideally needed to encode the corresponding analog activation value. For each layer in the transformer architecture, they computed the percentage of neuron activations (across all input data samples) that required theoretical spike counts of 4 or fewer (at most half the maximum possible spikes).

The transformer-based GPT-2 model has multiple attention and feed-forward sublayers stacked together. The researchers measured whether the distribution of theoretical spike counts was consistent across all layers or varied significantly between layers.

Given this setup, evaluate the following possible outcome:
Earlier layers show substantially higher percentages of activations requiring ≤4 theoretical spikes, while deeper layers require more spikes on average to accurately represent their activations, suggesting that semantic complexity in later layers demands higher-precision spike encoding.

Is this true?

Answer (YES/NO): NO